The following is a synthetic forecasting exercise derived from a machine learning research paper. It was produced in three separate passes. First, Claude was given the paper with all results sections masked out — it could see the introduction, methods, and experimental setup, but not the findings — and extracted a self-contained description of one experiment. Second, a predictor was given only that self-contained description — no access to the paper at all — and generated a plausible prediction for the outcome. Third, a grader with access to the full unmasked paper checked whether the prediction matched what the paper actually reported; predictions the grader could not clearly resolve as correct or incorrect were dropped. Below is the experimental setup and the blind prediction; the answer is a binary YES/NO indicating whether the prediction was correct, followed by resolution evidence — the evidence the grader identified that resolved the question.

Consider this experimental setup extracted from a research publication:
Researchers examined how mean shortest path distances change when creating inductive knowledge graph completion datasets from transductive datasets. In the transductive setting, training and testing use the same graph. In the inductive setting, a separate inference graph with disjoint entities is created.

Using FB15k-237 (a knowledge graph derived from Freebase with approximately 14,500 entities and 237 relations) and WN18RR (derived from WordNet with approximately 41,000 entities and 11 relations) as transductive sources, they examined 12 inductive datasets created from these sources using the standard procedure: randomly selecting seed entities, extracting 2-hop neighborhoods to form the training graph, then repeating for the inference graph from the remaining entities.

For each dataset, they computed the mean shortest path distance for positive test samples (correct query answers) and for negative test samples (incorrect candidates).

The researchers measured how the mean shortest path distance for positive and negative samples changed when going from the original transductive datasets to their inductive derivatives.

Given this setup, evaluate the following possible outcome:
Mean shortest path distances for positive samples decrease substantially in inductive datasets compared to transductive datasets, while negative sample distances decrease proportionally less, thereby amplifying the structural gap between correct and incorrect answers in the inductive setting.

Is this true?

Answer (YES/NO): NO